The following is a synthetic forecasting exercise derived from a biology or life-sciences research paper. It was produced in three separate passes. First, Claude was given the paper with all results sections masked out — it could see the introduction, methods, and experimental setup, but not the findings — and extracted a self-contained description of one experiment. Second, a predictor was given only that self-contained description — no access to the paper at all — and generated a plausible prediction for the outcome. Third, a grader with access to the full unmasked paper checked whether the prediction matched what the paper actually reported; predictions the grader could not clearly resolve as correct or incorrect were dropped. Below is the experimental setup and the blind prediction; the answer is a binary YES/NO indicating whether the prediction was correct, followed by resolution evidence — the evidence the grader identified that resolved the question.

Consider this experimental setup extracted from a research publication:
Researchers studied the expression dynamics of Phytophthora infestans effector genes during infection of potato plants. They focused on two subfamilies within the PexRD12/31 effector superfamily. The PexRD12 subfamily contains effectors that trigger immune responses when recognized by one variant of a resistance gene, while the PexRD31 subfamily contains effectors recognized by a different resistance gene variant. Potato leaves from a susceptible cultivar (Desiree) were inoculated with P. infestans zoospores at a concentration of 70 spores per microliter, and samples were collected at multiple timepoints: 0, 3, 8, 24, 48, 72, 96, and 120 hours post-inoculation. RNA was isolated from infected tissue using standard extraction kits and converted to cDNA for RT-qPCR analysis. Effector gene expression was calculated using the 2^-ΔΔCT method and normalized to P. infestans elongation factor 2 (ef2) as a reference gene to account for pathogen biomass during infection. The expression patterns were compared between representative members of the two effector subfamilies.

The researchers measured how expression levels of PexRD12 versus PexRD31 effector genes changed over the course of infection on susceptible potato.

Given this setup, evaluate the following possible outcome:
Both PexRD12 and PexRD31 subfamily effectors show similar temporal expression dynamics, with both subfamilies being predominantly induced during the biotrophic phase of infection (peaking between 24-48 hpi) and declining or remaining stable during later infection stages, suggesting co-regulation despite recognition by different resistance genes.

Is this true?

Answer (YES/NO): NO